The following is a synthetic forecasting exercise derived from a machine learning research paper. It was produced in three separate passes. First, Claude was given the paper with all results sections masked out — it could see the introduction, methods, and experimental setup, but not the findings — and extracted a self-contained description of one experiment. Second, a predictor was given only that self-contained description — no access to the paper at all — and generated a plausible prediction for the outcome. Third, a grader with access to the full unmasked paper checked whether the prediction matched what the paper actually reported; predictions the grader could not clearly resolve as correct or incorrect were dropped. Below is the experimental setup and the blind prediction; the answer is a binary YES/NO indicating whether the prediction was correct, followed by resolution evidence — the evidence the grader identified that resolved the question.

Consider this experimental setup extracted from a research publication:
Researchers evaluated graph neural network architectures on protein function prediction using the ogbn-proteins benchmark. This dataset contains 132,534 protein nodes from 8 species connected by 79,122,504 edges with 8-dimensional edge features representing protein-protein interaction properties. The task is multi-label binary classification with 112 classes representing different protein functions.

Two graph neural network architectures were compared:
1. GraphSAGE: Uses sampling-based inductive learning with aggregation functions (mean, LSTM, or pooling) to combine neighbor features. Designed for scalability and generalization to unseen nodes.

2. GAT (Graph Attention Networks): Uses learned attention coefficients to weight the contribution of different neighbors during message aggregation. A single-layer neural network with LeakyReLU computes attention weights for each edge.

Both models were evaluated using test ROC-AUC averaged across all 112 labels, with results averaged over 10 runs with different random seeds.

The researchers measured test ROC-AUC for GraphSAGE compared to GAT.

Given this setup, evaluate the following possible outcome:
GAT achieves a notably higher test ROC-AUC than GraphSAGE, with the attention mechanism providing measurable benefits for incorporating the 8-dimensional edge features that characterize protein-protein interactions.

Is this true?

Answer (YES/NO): NO